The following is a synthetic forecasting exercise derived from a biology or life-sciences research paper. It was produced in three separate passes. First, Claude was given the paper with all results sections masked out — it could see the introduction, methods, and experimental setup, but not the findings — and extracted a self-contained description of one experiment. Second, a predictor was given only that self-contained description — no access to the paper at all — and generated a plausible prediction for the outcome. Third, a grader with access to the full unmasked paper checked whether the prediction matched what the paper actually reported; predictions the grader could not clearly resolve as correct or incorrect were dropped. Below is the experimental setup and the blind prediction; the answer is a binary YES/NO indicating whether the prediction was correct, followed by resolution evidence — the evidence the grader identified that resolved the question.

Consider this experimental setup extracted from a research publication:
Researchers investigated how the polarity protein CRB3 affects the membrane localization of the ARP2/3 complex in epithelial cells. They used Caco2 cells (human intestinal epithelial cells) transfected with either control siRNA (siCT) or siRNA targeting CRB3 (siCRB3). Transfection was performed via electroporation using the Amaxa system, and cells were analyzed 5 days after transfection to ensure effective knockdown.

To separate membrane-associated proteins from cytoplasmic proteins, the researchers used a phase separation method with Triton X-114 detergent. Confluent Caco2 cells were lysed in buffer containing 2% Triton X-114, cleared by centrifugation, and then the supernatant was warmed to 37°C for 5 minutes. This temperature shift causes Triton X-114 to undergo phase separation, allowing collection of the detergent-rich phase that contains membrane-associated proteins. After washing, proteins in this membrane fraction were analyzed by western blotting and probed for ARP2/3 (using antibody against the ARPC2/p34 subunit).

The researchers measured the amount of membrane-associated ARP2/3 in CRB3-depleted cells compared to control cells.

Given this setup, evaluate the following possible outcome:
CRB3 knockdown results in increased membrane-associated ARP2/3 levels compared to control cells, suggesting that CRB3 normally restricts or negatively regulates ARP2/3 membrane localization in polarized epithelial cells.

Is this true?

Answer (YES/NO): NO